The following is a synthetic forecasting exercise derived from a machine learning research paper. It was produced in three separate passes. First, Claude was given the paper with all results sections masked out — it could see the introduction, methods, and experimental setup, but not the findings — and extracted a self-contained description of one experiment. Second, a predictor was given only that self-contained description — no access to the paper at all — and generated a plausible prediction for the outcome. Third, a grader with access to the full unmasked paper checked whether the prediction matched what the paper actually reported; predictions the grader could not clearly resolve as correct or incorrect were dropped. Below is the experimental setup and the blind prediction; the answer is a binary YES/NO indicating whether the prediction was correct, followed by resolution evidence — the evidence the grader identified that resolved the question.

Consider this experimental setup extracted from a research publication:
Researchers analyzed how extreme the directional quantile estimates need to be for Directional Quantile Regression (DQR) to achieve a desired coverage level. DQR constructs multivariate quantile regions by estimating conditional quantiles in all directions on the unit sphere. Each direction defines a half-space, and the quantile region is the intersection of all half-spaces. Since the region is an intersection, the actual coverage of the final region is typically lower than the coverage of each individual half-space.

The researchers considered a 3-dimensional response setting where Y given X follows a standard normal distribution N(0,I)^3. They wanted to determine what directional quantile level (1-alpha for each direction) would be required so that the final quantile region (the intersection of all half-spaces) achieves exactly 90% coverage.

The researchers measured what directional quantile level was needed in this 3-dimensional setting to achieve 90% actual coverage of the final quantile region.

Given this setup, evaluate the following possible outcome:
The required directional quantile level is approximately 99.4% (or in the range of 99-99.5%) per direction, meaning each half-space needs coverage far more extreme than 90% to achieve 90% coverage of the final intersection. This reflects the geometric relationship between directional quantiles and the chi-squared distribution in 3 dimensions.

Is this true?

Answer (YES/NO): YES